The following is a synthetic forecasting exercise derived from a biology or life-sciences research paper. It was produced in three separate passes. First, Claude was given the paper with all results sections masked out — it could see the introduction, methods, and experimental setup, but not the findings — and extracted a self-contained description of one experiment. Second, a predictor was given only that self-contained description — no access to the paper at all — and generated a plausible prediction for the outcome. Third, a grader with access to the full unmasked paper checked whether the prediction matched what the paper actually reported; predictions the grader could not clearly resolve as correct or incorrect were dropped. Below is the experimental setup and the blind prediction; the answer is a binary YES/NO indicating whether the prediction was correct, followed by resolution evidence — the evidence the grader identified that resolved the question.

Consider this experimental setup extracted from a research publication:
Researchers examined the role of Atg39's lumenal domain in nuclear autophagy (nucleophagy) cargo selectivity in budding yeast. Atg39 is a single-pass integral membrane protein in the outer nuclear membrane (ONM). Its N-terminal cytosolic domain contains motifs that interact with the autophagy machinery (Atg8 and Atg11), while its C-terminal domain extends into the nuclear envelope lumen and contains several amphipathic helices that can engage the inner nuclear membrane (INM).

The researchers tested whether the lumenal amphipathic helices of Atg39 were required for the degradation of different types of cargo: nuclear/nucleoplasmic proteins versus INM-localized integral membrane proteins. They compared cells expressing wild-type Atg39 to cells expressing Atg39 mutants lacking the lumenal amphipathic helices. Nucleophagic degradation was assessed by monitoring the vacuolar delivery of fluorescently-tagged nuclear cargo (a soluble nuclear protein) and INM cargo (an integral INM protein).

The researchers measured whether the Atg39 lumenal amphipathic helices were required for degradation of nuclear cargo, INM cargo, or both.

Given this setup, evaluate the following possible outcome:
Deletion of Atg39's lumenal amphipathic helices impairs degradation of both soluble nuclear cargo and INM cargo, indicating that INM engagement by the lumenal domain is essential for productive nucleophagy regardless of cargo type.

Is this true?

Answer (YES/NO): YES